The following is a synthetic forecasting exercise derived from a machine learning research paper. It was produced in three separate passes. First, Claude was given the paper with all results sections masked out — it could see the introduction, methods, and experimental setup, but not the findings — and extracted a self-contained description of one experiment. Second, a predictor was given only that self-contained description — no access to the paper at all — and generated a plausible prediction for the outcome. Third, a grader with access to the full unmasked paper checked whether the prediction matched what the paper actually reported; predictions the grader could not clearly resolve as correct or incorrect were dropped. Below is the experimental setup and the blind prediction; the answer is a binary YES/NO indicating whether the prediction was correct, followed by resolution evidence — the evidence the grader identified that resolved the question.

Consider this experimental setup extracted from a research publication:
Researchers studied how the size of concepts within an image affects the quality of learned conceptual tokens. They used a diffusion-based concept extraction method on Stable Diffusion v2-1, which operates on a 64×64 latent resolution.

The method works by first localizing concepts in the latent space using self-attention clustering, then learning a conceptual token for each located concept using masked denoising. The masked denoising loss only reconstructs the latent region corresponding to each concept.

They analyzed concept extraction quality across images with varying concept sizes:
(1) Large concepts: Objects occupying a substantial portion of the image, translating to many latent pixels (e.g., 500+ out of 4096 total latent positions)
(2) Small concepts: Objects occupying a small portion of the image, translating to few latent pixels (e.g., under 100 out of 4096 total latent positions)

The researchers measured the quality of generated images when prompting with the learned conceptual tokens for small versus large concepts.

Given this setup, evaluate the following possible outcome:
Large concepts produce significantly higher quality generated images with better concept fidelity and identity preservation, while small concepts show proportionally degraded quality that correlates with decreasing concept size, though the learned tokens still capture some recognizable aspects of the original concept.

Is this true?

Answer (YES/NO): NO